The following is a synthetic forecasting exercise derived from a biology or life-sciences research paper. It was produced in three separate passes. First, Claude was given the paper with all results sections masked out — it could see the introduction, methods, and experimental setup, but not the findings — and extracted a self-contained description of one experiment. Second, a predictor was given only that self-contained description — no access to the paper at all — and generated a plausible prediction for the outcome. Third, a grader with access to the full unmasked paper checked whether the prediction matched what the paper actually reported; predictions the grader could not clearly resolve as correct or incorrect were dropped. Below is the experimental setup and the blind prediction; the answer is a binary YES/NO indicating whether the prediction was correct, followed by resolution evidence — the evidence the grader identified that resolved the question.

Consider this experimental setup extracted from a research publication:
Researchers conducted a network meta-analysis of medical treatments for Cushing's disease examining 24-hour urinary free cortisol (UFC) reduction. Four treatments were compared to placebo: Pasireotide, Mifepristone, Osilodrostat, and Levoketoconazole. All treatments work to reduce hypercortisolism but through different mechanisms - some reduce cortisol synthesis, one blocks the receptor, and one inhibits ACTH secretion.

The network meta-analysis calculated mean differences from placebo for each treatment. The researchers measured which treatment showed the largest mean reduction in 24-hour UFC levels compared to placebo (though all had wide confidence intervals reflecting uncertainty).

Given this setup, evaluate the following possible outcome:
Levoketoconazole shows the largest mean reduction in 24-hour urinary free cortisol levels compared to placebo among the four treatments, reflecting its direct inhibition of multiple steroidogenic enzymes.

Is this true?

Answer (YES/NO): NO